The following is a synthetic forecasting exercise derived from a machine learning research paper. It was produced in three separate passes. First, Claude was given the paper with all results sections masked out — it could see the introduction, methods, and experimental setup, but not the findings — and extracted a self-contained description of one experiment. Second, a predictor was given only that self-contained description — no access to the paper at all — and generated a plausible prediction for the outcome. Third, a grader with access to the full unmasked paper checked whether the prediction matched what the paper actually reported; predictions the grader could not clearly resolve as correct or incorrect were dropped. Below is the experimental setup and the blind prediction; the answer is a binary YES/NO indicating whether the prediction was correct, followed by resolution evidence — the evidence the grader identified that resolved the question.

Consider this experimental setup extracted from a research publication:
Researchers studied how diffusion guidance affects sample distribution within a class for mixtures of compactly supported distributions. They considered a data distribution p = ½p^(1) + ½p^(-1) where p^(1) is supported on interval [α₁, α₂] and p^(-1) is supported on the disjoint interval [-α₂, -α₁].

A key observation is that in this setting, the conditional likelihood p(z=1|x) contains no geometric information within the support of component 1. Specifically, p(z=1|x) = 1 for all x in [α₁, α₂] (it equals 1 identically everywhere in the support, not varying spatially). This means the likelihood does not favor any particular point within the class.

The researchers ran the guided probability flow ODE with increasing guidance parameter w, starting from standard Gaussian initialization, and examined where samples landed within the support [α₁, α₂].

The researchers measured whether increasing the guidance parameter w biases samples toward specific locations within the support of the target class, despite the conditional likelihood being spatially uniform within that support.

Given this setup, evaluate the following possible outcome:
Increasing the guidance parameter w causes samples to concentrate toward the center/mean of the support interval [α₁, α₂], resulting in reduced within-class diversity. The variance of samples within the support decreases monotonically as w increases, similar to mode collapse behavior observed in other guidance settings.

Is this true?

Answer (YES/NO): NO